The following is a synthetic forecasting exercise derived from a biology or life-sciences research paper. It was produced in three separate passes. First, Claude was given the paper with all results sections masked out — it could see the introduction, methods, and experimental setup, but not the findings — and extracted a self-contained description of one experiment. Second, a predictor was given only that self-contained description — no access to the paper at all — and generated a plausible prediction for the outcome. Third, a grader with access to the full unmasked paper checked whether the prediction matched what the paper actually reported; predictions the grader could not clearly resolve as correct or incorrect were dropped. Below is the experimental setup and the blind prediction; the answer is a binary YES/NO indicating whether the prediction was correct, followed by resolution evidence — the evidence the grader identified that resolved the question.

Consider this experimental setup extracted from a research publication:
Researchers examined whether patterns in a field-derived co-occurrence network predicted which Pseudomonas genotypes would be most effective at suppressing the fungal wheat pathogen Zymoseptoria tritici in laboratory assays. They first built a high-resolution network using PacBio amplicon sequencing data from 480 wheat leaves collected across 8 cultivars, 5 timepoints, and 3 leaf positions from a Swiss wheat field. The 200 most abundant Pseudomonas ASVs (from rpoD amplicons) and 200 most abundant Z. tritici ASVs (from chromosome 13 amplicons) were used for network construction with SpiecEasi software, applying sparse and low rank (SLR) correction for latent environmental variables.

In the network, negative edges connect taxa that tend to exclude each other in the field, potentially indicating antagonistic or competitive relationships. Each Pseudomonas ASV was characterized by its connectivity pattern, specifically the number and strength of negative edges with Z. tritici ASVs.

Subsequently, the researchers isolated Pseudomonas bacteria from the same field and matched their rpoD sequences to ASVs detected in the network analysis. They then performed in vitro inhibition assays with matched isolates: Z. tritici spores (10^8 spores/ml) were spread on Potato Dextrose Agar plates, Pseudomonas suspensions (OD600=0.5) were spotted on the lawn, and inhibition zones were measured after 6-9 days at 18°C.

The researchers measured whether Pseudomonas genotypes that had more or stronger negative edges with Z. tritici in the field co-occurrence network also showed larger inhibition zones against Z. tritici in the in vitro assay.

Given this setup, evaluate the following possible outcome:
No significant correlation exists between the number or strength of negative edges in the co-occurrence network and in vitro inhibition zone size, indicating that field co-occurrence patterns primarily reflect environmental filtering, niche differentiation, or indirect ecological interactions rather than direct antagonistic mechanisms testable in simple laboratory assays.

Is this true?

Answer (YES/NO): NO